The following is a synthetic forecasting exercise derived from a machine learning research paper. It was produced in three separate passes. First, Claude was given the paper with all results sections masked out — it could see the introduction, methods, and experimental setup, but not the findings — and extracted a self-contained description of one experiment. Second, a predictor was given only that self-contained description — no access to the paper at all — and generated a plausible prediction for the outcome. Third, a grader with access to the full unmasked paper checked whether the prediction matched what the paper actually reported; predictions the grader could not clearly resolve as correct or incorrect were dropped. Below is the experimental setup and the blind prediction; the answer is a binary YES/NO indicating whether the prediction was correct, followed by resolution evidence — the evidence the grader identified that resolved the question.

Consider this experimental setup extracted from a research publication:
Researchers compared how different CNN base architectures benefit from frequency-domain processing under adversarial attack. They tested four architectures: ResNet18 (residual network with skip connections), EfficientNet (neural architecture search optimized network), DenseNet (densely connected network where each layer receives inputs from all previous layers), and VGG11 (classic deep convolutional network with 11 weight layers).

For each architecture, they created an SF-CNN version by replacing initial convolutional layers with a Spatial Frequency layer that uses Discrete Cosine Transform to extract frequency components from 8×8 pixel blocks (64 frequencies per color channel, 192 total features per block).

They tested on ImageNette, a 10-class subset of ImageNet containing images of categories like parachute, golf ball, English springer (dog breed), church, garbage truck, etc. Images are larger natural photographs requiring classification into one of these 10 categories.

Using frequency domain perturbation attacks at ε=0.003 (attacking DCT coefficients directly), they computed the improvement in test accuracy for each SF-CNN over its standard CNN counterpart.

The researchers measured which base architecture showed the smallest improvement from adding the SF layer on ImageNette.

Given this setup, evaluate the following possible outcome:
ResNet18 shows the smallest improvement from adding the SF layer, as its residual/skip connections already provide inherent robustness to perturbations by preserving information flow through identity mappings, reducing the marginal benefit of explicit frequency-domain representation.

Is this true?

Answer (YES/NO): NO